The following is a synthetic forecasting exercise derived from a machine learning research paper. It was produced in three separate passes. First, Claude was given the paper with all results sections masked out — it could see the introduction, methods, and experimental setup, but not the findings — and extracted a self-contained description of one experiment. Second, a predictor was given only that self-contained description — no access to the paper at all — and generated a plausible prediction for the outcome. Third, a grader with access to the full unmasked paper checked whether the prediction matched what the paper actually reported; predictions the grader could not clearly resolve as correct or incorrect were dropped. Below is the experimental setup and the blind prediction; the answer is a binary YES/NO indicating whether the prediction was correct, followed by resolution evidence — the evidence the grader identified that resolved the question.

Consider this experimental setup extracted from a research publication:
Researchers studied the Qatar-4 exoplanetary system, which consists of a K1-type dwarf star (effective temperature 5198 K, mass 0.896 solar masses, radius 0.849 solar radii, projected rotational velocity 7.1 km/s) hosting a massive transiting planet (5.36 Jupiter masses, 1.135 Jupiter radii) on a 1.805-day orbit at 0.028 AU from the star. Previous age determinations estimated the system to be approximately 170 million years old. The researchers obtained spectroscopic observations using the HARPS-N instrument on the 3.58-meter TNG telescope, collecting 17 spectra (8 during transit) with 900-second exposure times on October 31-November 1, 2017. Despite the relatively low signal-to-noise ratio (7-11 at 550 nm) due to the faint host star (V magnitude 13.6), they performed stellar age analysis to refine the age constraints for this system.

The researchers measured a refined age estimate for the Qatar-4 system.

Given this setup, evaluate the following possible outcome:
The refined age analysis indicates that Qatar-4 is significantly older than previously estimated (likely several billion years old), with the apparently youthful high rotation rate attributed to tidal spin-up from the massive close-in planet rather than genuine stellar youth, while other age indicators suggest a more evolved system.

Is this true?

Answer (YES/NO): NO